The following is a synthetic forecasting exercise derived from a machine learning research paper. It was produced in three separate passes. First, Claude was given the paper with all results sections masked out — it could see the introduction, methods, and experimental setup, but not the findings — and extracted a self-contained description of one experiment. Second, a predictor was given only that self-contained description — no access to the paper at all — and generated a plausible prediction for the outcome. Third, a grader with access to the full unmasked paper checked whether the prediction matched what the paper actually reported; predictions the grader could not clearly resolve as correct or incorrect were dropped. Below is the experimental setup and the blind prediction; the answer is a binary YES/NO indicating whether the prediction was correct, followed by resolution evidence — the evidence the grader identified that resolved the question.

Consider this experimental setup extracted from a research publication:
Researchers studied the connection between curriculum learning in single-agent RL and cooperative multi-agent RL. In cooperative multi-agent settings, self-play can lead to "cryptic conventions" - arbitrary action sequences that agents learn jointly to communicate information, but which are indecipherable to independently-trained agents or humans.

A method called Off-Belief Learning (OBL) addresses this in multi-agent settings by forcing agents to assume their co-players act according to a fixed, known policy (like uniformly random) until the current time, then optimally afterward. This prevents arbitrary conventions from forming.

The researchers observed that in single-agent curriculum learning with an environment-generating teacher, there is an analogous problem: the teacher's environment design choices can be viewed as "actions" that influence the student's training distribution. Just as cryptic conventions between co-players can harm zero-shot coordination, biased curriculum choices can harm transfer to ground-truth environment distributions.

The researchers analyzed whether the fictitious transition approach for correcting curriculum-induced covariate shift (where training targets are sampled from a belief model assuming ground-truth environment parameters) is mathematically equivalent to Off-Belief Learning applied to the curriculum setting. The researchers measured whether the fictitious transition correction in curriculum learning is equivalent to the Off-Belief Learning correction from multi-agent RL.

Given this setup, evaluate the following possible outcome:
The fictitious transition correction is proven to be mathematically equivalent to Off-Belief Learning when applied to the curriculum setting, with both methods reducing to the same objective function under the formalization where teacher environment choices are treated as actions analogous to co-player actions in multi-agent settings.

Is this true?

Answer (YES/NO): YES